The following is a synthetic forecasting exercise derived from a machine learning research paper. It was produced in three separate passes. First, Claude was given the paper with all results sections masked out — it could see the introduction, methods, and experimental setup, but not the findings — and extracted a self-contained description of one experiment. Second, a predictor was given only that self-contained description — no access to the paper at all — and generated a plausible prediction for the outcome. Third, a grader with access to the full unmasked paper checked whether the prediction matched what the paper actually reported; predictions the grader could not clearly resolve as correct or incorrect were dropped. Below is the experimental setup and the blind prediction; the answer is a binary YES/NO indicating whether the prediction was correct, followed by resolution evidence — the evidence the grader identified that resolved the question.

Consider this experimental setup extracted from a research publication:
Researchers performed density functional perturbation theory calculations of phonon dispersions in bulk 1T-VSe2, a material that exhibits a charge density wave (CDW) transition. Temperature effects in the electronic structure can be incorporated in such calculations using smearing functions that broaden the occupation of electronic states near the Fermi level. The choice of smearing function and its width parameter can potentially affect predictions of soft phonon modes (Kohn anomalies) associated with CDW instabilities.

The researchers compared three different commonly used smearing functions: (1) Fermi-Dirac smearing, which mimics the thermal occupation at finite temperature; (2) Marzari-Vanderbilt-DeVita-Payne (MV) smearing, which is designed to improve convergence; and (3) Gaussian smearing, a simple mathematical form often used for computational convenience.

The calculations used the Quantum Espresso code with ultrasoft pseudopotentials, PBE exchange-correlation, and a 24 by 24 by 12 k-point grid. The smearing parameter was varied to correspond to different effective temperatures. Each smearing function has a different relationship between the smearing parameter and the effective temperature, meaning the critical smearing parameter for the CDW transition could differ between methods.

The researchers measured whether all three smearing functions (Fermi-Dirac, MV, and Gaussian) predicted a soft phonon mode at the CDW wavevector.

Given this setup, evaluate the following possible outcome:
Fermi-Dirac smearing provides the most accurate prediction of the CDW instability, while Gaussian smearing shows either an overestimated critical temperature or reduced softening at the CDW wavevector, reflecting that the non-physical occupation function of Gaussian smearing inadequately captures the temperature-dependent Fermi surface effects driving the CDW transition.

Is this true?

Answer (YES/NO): NO